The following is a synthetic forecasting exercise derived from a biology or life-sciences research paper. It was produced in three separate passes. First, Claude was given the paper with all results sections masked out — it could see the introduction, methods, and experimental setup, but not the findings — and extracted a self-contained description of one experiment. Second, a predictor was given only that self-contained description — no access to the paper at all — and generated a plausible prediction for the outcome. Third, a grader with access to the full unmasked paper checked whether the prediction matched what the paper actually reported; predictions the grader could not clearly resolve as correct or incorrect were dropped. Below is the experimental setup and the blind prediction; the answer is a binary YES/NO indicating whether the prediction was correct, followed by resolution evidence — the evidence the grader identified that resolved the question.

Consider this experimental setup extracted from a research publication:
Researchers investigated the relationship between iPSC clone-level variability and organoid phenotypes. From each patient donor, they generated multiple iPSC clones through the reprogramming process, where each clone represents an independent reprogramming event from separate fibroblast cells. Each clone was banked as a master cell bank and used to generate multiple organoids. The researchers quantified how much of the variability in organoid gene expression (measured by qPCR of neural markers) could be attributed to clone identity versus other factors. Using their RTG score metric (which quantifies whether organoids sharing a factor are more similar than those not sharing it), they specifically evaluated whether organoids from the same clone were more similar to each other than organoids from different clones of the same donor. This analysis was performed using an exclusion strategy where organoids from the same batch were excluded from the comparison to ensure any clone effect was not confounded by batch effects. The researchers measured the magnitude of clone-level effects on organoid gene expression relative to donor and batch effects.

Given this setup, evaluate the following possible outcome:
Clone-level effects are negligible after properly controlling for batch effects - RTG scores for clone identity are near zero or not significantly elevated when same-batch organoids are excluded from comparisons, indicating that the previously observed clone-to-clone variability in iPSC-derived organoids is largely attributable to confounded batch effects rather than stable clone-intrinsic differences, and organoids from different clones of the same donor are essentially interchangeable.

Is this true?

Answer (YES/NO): NO